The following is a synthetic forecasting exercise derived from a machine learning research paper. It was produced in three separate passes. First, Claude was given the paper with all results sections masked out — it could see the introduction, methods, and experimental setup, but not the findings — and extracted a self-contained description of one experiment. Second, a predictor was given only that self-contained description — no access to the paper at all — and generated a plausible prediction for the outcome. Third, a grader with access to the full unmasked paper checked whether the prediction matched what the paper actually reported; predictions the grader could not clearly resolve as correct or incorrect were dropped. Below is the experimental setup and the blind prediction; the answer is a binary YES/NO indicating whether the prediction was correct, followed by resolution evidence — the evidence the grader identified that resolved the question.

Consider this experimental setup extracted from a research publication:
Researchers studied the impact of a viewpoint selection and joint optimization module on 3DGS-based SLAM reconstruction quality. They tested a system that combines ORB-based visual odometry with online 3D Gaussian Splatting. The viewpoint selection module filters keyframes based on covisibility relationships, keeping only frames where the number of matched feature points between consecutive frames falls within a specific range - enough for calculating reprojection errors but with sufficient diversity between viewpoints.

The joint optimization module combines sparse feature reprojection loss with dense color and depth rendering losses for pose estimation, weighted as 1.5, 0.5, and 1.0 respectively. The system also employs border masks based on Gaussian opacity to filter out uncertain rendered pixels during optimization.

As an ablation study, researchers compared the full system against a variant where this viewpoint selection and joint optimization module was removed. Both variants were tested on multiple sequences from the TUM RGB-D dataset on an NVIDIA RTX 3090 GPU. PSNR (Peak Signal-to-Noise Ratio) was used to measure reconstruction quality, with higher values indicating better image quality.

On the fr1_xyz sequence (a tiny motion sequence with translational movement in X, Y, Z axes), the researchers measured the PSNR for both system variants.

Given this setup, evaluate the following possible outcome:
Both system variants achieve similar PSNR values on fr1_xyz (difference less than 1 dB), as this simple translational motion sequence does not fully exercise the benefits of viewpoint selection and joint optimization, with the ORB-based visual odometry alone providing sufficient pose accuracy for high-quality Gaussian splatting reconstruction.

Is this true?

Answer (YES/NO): NO